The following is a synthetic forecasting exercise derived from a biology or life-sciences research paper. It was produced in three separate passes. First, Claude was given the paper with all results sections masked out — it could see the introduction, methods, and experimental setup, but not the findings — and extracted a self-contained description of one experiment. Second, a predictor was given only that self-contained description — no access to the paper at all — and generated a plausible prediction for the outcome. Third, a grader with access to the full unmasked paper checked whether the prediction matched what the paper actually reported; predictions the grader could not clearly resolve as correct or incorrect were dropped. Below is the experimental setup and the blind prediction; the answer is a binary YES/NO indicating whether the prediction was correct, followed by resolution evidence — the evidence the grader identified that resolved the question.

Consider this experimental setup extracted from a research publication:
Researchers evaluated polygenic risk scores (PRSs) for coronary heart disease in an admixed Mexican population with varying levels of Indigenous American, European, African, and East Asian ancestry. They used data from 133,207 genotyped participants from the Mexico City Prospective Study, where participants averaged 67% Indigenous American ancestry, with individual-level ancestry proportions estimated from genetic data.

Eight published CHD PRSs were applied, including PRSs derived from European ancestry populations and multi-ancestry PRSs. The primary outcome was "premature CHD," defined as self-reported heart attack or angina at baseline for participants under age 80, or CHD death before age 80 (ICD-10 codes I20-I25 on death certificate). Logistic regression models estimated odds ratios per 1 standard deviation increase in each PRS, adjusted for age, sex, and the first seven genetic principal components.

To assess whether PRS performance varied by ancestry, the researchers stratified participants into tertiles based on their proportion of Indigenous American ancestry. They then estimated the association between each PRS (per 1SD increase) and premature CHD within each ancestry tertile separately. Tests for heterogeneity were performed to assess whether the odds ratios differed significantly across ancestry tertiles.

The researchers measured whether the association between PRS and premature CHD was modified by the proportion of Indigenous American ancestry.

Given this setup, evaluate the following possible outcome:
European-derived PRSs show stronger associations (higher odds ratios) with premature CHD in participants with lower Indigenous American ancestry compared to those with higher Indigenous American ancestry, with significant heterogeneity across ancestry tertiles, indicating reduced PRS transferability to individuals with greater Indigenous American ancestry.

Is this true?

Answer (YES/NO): NO